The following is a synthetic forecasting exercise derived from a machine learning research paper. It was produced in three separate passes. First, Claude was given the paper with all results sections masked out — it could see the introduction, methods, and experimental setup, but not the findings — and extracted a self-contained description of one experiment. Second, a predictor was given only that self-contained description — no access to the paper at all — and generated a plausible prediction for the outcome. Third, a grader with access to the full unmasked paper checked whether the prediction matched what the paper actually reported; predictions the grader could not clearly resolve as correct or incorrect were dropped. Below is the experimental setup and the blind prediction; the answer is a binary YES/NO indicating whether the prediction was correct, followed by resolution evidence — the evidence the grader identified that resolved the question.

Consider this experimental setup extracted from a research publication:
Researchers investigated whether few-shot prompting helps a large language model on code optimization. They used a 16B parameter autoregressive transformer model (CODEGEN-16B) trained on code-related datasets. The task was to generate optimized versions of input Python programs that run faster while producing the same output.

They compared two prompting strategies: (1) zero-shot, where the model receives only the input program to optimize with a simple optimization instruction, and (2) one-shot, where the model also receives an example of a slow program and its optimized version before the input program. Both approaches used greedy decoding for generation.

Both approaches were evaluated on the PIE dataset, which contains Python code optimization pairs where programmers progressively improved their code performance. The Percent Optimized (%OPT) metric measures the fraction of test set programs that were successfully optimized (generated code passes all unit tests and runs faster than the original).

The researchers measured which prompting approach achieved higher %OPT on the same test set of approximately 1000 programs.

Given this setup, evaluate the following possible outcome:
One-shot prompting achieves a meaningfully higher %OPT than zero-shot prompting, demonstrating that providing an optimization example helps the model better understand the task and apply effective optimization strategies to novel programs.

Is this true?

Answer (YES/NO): NO